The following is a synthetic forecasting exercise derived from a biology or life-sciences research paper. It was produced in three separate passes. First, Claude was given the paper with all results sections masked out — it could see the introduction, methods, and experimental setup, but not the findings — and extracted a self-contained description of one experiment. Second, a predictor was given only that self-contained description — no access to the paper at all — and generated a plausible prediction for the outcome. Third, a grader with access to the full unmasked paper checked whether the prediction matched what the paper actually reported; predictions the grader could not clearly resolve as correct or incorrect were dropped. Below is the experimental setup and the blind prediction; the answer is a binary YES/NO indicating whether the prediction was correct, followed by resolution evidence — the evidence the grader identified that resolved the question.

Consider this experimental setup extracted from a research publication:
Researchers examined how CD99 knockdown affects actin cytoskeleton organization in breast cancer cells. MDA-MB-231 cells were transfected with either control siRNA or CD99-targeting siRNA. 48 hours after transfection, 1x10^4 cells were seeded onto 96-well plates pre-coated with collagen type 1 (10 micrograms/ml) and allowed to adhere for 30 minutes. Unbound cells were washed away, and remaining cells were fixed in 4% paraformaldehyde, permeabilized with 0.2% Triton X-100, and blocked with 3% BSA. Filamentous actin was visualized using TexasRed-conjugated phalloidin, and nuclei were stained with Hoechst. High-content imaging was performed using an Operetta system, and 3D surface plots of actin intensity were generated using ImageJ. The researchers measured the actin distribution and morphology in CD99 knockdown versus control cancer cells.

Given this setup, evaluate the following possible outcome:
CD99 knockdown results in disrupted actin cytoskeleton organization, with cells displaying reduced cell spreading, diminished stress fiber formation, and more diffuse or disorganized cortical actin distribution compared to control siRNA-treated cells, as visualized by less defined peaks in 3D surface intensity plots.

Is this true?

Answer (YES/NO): NO